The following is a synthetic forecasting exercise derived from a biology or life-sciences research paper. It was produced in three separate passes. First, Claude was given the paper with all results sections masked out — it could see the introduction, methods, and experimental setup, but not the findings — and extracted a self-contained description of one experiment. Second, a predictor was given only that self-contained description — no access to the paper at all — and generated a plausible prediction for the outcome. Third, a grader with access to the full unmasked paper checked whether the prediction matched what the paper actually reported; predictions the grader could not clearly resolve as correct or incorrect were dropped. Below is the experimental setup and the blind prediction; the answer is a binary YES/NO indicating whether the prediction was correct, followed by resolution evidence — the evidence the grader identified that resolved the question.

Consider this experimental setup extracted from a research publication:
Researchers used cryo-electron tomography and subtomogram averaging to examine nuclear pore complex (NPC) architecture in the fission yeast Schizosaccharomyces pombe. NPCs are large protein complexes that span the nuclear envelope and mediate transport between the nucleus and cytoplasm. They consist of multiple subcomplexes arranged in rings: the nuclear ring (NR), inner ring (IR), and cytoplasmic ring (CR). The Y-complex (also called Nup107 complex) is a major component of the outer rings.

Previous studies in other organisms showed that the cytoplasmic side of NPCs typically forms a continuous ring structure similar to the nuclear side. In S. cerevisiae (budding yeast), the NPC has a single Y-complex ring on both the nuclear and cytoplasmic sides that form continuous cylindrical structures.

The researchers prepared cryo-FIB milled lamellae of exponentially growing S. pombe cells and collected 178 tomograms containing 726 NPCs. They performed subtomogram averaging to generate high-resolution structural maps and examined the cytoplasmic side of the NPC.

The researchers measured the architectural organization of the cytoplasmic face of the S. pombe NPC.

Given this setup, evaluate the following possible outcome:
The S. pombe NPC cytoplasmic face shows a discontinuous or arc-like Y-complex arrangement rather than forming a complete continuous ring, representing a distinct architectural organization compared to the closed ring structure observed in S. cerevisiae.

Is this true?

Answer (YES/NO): YES